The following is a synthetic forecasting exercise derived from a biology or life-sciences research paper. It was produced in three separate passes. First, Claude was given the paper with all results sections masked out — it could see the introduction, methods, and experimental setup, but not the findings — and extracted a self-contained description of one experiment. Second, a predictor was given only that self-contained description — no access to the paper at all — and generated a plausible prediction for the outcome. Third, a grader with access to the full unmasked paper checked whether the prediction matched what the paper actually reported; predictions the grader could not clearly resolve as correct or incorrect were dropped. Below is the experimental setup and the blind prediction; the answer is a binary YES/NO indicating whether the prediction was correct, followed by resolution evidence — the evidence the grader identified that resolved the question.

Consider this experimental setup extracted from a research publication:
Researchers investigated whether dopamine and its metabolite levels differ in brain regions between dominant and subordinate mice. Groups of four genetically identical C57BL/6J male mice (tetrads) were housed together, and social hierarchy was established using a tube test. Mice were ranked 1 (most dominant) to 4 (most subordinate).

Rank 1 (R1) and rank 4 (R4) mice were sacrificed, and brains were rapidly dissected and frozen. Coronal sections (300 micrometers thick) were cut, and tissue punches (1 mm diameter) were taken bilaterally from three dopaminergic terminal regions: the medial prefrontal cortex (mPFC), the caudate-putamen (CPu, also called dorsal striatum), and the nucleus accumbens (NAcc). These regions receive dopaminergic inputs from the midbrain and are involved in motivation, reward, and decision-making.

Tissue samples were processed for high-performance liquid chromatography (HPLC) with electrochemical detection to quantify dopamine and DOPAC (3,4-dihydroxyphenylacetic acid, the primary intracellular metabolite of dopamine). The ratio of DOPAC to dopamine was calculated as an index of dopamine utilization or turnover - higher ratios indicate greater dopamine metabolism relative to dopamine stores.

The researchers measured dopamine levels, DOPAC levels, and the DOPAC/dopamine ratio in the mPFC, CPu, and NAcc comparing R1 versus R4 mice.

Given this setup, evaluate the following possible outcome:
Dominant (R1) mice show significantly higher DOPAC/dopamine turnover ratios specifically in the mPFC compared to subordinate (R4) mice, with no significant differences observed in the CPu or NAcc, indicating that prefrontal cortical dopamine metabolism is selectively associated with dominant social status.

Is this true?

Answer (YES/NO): YES